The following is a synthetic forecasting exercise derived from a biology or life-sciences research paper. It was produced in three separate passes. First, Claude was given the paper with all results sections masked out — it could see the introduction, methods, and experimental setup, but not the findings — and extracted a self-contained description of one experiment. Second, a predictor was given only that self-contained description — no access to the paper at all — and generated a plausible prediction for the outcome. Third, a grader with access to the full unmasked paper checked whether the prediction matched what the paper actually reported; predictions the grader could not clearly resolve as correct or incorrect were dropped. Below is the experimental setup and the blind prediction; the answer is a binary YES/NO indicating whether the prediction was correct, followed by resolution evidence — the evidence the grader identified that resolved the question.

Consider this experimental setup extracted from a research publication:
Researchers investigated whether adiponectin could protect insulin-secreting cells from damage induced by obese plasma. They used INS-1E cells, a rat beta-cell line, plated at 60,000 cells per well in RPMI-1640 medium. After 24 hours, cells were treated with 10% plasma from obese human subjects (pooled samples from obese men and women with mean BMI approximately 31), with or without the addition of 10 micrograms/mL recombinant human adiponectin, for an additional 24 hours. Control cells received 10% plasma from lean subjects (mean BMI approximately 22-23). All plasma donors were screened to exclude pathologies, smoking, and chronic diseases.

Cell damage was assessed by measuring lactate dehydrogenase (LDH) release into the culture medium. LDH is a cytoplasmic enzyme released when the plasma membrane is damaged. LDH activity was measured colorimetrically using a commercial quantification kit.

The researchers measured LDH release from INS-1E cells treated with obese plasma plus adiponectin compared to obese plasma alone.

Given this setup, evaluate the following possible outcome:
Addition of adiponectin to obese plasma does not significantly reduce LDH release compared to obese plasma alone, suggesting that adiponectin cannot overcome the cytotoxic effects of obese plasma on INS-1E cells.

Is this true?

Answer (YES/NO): NO